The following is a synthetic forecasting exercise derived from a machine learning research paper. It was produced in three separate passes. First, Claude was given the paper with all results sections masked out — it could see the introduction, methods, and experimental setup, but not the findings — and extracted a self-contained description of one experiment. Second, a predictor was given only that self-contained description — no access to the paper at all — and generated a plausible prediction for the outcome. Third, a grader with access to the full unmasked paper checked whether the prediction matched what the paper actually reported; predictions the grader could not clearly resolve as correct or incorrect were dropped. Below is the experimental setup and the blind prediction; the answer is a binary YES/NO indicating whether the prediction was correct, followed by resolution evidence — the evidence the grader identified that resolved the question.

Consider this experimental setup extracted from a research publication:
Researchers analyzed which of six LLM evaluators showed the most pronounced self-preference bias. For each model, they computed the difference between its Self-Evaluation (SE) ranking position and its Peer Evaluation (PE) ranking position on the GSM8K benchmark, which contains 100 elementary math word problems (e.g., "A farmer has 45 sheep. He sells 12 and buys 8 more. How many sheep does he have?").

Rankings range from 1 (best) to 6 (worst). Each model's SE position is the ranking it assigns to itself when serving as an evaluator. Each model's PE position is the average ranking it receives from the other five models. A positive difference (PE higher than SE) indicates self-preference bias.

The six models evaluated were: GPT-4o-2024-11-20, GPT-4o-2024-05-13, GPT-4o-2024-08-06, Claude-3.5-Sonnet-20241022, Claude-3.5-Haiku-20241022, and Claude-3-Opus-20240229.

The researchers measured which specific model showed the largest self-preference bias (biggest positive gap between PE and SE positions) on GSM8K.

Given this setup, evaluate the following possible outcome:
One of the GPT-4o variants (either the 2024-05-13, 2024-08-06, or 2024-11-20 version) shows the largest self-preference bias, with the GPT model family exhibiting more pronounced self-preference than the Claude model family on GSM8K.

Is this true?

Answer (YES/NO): NO